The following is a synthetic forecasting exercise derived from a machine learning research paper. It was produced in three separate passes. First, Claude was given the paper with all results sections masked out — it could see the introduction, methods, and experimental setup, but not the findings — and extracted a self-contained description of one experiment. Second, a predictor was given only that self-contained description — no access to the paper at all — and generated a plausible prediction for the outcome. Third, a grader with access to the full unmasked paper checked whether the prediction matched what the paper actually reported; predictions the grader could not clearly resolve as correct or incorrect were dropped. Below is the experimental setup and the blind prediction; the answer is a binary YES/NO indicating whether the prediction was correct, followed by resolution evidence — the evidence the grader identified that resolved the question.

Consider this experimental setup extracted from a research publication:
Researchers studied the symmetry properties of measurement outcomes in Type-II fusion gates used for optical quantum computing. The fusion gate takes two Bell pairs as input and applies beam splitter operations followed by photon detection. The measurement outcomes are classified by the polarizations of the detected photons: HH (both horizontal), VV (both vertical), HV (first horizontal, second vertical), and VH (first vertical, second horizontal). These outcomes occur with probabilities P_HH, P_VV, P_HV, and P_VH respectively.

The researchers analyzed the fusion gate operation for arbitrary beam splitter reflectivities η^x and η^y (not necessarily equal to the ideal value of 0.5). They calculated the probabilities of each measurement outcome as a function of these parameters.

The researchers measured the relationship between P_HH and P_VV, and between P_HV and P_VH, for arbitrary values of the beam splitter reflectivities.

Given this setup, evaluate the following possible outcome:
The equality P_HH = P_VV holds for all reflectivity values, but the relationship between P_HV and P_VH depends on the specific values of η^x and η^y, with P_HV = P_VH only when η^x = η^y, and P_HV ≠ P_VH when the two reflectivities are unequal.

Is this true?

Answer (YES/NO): NO